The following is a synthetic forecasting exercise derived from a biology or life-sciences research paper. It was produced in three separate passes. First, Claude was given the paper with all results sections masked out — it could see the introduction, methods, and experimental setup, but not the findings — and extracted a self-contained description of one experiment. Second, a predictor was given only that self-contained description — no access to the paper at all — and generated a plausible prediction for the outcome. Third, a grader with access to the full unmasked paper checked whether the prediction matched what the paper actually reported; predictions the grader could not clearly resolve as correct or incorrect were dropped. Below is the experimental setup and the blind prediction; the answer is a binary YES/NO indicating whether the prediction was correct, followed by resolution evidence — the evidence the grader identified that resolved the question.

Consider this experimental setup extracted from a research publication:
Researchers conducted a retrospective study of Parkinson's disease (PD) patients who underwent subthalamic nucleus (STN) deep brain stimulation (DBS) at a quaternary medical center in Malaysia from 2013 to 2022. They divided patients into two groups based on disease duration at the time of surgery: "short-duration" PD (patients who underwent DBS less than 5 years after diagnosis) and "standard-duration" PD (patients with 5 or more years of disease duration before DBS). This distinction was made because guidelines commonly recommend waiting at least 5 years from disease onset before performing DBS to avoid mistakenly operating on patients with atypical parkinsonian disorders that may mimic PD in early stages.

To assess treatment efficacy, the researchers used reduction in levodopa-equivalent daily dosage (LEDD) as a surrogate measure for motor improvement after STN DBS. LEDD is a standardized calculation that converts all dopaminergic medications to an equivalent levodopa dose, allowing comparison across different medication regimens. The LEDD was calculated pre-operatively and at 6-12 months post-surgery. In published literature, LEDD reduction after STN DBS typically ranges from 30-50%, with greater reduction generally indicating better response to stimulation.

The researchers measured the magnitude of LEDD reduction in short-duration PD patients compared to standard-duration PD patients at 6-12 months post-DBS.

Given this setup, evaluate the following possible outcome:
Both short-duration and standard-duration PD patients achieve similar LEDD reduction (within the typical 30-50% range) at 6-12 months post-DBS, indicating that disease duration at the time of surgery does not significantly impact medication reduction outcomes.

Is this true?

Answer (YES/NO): NO